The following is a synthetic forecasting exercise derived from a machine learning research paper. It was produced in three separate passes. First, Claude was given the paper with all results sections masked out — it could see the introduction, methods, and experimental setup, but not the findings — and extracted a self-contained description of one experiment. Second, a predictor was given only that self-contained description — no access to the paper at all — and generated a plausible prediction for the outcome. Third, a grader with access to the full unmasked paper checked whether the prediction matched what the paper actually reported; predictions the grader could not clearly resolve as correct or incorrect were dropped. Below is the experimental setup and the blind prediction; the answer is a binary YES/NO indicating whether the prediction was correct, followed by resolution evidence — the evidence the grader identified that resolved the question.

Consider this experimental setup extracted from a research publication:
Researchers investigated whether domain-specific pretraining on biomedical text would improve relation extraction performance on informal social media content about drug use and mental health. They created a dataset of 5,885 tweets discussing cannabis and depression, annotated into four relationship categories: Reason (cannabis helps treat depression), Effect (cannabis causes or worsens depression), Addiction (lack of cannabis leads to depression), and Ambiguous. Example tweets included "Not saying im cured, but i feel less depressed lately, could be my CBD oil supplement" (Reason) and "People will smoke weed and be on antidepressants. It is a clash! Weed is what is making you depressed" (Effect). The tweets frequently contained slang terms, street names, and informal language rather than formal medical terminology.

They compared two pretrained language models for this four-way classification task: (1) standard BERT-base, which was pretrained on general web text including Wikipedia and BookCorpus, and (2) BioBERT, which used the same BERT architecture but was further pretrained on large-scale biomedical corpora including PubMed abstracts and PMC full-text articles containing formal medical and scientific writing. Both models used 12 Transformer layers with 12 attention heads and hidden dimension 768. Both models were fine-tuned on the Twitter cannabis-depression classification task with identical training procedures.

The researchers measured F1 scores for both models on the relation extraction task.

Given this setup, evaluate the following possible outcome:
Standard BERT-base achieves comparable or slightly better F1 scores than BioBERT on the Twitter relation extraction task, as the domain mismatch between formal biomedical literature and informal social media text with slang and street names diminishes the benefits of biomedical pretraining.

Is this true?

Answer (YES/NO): YES